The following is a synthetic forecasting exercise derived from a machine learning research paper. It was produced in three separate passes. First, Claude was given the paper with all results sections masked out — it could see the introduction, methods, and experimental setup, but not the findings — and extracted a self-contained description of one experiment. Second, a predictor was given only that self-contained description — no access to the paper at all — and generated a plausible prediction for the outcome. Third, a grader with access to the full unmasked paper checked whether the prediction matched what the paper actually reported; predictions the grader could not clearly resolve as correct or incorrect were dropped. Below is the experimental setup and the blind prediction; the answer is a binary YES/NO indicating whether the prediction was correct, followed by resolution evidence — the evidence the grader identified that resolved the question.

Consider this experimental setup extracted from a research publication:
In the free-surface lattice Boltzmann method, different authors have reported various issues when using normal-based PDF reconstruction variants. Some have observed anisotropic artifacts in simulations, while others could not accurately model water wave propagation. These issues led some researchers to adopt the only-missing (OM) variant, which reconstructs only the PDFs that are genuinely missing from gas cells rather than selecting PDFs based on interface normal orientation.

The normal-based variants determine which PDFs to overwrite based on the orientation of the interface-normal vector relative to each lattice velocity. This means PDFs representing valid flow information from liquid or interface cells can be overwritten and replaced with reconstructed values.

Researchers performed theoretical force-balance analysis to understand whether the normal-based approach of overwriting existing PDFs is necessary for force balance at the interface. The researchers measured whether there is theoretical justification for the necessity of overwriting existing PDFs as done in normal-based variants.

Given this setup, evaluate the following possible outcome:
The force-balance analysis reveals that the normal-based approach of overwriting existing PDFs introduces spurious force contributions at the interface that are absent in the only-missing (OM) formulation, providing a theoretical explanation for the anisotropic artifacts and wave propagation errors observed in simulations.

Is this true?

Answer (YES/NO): NO